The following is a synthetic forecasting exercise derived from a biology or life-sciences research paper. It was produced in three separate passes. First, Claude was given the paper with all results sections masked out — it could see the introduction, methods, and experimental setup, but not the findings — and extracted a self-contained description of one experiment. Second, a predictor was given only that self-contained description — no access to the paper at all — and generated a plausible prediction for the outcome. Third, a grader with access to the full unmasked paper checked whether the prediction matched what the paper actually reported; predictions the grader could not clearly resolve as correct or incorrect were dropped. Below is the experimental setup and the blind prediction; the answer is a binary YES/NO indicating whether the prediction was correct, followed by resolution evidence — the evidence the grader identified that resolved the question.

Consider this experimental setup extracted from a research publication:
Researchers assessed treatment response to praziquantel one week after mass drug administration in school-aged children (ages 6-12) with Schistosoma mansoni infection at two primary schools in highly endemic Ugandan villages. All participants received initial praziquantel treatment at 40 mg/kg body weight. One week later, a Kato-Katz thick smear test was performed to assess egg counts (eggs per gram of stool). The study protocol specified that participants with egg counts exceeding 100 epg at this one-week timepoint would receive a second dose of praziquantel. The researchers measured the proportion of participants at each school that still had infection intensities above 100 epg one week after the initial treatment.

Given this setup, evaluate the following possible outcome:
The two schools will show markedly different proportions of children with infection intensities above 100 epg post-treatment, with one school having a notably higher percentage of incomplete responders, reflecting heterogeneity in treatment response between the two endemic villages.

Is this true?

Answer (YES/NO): NO